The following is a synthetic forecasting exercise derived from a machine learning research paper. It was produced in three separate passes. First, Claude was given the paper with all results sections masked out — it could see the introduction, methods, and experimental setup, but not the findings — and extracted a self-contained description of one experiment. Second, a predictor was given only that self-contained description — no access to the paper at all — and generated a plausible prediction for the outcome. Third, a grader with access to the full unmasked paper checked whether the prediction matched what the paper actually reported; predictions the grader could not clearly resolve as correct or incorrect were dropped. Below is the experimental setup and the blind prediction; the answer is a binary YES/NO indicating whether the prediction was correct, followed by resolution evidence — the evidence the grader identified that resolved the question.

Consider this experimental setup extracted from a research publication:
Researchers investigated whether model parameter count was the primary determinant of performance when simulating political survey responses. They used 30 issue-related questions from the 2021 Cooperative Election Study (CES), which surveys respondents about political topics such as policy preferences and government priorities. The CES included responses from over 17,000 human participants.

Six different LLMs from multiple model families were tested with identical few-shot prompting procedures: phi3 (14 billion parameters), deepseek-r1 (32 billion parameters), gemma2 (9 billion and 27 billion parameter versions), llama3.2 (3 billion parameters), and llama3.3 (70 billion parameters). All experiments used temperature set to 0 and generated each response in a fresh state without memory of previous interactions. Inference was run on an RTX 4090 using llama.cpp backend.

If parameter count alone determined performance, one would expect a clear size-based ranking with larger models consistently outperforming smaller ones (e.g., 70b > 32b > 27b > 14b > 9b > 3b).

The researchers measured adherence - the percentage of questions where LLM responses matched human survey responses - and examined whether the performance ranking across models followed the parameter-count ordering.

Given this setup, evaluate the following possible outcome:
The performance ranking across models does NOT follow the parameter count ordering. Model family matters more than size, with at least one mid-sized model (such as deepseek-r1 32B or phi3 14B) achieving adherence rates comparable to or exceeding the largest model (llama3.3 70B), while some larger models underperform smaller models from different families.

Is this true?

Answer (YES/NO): YES